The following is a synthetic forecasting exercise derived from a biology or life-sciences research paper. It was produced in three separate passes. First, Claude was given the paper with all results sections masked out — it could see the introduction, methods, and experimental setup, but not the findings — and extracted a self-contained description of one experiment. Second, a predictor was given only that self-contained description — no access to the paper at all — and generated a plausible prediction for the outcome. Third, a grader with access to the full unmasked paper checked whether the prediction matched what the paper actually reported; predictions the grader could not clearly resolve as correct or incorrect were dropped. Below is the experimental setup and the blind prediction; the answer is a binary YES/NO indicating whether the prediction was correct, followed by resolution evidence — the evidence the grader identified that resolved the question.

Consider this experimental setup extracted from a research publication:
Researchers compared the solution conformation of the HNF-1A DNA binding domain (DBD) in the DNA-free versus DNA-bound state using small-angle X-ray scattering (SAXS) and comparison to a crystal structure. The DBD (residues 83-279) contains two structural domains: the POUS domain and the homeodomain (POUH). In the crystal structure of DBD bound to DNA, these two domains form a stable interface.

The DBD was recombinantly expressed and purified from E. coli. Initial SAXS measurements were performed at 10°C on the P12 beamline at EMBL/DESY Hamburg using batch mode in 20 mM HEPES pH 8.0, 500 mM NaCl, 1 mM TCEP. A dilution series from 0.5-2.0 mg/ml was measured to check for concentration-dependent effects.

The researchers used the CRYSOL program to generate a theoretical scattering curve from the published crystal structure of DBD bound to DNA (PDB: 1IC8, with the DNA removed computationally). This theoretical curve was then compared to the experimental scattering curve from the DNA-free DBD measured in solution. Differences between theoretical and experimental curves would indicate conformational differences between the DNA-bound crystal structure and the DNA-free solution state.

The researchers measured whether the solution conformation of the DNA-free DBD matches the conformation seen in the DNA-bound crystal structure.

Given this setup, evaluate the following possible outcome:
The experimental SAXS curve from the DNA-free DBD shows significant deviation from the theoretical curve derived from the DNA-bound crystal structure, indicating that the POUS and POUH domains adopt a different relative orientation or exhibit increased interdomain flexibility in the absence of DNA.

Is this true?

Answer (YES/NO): YES